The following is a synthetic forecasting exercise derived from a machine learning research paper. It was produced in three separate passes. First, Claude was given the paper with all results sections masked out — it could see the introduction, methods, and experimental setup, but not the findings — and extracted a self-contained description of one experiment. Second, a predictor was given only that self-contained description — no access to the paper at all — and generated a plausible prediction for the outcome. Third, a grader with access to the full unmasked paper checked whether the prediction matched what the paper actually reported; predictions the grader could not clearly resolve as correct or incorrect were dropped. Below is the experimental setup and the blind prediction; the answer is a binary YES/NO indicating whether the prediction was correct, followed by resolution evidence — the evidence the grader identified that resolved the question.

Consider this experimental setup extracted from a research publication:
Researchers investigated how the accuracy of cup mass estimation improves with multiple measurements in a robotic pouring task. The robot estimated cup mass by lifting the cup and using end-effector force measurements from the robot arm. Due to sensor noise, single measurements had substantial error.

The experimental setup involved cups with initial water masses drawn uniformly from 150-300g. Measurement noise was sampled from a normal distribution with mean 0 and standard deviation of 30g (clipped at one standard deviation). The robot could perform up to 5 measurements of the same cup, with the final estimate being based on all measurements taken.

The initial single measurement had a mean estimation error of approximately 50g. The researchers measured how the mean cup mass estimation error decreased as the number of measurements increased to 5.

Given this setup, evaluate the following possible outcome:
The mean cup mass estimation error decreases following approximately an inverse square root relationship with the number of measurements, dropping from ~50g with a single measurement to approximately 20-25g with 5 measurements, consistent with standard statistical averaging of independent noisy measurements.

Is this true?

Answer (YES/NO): NO